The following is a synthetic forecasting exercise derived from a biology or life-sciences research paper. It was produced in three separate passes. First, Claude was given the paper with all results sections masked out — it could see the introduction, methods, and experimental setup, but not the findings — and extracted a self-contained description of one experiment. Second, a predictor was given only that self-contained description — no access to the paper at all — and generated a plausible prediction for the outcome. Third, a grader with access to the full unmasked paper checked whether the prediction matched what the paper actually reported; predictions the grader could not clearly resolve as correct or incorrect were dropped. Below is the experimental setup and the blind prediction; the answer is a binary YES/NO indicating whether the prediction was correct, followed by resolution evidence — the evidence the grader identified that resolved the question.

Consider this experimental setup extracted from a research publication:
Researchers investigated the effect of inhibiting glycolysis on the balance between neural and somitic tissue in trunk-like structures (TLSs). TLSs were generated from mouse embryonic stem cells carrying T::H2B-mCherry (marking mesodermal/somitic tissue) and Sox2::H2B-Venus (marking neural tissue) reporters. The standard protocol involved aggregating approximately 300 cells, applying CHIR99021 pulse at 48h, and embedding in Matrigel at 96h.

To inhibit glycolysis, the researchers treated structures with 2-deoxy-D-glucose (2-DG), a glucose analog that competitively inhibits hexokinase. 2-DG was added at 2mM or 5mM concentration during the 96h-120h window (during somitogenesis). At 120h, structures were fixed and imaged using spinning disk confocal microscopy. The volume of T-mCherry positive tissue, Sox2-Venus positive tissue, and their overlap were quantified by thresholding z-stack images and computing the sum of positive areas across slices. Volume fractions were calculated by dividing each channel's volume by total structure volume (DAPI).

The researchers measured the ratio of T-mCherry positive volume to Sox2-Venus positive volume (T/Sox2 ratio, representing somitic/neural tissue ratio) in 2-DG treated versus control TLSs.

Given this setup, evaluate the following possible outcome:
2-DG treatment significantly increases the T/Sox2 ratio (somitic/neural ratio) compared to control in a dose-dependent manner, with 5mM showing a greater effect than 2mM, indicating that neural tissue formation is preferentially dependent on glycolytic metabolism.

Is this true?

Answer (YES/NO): NO